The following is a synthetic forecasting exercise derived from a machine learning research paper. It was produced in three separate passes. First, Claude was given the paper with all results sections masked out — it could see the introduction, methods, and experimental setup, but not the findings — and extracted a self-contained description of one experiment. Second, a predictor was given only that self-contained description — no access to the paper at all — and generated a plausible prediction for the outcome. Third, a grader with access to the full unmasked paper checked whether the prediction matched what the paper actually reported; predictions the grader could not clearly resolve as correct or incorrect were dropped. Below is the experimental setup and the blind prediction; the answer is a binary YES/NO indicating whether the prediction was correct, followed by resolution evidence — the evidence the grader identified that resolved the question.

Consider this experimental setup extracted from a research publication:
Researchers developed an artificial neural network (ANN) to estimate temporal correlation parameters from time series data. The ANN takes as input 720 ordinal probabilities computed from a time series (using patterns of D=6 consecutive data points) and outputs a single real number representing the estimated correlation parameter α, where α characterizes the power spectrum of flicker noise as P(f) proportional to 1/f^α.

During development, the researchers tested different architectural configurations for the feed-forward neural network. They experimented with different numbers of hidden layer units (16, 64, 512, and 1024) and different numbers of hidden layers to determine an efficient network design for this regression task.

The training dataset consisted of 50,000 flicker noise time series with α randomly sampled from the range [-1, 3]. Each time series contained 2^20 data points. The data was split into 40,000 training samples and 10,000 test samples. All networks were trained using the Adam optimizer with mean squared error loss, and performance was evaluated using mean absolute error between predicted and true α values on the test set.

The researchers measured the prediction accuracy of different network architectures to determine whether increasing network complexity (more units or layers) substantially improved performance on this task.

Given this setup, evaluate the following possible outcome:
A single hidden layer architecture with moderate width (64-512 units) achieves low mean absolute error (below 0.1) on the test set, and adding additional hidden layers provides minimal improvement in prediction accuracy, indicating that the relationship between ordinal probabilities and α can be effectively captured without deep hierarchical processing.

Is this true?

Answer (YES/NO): YES